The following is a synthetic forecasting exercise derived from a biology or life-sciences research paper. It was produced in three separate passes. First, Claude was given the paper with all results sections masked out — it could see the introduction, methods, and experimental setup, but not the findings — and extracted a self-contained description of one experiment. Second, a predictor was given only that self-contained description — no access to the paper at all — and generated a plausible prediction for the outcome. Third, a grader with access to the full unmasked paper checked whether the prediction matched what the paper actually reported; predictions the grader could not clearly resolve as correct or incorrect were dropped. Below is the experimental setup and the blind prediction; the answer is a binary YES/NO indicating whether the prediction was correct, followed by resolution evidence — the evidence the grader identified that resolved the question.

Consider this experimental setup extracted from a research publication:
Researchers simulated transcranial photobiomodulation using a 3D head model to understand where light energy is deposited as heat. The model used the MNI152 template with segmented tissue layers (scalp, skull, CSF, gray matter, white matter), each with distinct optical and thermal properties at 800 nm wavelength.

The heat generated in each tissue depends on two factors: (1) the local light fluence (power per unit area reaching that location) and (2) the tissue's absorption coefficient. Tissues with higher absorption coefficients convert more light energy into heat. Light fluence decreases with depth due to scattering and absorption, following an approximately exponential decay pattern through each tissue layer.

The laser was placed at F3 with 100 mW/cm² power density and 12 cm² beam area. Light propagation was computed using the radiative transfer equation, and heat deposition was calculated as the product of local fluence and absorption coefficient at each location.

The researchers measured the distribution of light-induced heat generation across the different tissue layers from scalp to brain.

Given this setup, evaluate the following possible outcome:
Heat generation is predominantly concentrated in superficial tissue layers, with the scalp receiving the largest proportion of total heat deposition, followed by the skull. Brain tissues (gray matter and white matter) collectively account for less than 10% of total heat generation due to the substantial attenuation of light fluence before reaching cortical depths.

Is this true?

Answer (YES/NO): YES